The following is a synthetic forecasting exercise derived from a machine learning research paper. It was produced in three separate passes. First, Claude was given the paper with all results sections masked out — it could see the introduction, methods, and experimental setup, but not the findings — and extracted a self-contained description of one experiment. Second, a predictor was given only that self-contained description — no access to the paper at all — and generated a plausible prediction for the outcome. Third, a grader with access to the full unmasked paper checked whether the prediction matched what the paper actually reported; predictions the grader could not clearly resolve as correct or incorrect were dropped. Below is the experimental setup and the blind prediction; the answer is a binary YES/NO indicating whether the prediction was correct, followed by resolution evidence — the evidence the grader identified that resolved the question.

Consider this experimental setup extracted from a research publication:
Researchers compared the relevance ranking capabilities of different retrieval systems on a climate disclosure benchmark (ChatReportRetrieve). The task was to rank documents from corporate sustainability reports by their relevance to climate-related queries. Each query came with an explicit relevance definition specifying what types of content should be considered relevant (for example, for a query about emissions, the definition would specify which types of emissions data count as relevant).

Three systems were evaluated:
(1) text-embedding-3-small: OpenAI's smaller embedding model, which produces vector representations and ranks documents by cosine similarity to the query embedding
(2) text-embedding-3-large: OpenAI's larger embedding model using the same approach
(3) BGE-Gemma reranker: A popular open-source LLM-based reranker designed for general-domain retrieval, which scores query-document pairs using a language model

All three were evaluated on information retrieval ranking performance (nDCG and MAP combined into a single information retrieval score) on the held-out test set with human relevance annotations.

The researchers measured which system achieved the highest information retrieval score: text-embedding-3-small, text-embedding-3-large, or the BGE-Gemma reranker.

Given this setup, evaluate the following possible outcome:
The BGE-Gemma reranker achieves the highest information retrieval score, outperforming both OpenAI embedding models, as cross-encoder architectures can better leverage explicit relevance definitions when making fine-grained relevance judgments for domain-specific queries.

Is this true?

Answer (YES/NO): NO